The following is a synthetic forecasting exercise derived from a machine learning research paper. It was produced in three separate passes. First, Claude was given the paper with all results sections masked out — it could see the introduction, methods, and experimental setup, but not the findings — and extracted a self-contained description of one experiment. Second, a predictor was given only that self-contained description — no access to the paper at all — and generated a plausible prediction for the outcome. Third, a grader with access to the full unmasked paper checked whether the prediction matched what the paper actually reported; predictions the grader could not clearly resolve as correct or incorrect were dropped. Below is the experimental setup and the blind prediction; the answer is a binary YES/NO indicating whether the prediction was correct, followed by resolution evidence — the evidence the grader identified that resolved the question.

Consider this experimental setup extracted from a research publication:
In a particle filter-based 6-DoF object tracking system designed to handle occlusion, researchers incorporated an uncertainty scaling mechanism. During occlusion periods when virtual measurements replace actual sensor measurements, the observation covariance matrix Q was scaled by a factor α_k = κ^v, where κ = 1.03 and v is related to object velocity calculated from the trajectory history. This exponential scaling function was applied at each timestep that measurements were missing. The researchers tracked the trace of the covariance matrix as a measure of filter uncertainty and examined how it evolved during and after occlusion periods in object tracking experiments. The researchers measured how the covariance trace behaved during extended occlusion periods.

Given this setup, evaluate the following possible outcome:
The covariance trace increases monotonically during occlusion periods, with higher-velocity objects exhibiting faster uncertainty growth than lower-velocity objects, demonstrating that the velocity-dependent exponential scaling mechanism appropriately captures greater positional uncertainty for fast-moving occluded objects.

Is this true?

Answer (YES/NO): YES